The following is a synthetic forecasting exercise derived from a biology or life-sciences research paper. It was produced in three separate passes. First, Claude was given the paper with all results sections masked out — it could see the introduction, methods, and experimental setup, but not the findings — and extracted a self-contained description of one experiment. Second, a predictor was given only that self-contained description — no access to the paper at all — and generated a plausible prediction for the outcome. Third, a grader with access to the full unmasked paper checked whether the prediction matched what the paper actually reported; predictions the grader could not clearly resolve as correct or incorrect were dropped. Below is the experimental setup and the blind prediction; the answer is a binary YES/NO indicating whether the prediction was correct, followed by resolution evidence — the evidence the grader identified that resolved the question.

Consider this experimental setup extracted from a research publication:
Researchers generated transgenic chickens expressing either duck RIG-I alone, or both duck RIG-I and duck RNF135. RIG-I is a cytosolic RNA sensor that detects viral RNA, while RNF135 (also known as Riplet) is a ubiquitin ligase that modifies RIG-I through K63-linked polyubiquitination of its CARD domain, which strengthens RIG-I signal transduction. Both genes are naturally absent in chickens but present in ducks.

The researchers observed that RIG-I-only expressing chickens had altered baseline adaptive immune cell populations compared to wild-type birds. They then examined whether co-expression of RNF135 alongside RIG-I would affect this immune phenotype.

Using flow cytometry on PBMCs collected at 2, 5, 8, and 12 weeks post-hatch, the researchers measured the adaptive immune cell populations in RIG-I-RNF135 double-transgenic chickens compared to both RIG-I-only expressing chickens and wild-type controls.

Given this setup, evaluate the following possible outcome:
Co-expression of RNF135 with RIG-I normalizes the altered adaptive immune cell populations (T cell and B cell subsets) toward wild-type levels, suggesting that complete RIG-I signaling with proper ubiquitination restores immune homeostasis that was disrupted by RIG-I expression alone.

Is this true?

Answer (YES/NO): YES